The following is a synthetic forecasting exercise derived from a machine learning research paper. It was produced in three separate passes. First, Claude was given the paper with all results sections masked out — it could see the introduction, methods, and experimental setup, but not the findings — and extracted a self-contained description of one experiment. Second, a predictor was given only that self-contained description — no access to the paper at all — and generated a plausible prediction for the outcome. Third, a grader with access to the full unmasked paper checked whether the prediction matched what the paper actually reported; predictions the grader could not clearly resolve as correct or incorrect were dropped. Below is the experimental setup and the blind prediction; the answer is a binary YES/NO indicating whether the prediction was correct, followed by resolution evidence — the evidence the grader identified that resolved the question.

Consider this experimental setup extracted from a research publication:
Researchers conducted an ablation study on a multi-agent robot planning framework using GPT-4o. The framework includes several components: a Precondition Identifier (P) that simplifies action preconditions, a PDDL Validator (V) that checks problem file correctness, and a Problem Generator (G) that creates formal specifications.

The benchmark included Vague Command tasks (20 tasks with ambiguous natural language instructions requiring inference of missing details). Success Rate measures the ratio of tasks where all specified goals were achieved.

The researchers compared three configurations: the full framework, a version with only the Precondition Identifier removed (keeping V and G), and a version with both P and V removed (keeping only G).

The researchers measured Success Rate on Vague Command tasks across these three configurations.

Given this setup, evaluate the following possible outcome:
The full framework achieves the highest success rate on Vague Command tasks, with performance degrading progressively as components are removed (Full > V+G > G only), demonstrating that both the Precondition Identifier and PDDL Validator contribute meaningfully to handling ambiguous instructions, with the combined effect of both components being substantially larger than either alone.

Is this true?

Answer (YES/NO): YES